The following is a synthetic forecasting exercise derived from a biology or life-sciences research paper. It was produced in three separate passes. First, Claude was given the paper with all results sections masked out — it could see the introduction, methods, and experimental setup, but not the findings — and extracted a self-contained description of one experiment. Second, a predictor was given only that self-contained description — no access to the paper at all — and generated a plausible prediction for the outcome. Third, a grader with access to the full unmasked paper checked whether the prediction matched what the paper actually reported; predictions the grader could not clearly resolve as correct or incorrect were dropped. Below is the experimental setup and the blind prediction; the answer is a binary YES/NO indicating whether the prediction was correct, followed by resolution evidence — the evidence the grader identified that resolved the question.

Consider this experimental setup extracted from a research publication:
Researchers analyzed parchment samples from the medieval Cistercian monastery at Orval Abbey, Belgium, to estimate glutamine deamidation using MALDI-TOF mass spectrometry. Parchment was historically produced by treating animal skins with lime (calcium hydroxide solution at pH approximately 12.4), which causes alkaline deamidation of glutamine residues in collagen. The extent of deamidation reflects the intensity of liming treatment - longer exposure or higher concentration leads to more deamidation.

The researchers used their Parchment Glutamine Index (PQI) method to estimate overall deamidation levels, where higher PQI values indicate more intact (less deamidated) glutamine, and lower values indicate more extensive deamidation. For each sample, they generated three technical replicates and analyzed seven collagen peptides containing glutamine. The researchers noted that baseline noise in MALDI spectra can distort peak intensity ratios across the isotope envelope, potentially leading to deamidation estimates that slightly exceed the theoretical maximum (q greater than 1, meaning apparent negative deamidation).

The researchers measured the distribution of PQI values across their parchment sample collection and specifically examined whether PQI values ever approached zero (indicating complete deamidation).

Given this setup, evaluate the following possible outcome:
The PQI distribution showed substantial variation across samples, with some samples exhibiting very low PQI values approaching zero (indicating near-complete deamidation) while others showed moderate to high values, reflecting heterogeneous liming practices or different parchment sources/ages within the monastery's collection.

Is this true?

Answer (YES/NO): NO